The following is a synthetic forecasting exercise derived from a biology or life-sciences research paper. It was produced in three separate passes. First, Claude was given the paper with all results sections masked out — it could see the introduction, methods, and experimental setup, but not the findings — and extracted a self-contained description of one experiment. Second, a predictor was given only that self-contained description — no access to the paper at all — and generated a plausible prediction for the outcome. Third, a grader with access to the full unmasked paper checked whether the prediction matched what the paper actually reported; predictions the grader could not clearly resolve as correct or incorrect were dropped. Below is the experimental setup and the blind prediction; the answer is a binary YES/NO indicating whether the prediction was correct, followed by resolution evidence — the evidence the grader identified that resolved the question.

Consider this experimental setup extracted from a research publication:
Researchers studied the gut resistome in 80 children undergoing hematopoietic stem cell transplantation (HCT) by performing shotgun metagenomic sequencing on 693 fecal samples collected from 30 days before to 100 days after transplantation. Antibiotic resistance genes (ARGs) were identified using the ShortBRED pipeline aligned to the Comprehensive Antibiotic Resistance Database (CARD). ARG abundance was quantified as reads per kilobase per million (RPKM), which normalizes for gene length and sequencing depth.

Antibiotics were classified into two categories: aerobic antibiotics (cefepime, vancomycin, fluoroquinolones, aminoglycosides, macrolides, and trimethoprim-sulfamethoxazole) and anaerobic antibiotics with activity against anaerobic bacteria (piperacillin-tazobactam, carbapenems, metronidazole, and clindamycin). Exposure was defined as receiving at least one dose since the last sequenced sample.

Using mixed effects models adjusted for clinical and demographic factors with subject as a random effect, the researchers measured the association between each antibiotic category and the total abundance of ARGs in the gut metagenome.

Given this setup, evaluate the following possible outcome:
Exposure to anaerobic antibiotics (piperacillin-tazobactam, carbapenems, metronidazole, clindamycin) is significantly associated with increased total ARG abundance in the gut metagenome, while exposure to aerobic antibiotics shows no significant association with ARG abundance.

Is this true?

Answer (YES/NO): YES